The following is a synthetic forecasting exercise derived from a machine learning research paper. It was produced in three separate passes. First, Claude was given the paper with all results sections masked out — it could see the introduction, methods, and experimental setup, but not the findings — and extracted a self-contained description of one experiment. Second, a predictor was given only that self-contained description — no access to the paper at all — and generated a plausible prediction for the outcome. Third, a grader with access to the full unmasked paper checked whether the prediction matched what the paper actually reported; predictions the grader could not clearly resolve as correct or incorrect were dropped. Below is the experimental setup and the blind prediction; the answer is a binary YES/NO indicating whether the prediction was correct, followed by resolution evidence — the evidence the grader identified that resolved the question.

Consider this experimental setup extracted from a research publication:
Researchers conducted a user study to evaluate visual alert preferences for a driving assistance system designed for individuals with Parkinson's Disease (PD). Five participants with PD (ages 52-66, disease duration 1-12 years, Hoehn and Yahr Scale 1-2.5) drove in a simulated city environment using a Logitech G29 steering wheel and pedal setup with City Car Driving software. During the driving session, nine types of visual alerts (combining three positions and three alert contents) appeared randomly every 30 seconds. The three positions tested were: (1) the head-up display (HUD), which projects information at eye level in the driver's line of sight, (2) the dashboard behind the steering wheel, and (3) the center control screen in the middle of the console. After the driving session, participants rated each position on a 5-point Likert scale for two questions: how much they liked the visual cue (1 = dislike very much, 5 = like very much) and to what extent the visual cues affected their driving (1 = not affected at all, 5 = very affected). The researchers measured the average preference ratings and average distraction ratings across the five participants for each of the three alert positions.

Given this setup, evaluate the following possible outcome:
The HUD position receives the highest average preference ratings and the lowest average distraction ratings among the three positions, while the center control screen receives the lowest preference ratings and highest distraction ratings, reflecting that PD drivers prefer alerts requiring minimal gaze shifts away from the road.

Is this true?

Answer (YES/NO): NO